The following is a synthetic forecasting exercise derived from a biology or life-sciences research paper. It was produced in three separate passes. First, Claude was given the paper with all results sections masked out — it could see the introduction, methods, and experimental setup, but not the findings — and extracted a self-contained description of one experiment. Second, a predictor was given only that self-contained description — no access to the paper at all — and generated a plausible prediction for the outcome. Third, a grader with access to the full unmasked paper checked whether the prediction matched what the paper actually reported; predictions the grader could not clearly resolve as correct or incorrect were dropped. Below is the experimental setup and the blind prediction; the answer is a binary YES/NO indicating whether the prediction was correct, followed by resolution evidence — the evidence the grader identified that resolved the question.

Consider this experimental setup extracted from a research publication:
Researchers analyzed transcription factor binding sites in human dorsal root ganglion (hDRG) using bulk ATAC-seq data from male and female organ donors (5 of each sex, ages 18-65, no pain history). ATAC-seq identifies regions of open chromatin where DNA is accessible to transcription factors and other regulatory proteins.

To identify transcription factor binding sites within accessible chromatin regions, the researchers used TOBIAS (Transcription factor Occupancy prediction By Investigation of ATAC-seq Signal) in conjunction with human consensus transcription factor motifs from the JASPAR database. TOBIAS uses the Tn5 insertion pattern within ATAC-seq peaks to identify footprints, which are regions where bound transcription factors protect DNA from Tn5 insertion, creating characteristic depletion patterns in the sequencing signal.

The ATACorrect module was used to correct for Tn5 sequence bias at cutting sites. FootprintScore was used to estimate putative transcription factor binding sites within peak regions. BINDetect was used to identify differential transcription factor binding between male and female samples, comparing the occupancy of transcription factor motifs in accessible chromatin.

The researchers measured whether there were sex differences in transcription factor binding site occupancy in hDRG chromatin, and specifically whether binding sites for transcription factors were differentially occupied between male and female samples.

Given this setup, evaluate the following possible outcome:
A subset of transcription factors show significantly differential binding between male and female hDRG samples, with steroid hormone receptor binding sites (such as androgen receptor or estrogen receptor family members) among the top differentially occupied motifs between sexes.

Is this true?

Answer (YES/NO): NO